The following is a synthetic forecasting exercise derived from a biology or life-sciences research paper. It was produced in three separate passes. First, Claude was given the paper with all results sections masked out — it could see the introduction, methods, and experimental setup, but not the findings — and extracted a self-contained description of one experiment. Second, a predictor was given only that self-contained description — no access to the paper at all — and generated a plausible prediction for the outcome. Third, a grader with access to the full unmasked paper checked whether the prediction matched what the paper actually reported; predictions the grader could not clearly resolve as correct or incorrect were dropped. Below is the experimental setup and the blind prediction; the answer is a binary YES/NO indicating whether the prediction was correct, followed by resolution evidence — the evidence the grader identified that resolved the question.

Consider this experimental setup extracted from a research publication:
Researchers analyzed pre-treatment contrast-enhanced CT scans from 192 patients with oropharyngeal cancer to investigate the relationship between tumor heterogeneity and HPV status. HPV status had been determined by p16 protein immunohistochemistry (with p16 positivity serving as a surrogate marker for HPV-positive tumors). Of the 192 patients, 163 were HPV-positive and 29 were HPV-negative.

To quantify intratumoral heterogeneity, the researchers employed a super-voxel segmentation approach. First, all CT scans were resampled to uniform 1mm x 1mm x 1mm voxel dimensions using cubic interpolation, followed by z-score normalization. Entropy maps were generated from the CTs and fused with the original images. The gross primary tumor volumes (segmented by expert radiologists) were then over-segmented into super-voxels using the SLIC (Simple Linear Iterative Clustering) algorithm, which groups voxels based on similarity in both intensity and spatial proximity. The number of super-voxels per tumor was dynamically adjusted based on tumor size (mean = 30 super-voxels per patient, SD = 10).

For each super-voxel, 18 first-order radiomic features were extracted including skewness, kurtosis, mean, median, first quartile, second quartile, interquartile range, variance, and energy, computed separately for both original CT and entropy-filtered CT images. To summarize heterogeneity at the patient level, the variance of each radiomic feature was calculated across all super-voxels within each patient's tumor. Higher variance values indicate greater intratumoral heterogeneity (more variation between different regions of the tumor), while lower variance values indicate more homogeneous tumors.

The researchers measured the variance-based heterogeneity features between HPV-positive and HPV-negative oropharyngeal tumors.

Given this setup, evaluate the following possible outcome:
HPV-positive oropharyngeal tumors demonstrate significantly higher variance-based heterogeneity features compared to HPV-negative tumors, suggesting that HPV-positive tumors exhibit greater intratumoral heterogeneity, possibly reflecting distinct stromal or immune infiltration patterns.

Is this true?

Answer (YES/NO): NO